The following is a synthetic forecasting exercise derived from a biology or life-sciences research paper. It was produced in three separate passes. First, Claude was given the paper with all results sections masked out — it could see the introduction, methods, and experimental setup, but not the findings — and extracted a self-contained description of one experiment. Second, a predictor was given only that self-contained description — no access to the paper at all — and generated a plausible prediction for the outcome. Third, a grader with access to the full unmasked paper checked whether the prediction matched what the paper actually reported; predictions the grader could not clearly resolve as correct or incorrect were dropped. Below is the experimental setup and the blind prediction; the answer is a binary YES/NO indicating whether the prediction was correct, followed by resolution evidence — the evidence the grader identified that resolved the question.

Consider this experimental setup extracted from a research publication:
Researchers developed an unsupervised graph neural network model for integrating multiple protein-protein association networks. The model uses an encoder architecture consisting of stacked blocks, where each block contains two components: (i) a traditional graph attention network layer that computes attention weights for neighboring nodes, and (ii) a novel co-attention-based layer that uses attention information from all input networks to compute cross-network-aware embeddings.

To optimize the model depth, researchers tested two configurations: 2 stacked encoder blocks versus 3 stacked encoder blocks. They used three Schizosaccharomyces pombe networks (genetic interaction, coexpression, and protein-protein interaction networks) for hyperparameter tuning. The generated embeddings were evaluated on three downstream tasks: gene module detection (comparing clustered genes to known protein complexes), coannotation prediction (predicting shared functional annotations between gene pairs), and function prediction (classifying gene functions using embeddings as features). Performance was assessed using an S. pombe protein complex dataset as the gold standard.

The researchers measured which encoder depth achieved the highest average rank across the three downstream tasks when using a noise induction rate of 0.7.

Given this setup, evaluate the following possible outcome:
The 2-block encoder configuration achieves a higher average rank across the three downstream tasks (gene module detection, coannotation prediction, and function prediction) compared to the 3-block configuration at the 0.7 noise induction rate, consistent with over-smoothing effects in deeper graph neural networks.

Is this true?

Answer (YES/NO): YES